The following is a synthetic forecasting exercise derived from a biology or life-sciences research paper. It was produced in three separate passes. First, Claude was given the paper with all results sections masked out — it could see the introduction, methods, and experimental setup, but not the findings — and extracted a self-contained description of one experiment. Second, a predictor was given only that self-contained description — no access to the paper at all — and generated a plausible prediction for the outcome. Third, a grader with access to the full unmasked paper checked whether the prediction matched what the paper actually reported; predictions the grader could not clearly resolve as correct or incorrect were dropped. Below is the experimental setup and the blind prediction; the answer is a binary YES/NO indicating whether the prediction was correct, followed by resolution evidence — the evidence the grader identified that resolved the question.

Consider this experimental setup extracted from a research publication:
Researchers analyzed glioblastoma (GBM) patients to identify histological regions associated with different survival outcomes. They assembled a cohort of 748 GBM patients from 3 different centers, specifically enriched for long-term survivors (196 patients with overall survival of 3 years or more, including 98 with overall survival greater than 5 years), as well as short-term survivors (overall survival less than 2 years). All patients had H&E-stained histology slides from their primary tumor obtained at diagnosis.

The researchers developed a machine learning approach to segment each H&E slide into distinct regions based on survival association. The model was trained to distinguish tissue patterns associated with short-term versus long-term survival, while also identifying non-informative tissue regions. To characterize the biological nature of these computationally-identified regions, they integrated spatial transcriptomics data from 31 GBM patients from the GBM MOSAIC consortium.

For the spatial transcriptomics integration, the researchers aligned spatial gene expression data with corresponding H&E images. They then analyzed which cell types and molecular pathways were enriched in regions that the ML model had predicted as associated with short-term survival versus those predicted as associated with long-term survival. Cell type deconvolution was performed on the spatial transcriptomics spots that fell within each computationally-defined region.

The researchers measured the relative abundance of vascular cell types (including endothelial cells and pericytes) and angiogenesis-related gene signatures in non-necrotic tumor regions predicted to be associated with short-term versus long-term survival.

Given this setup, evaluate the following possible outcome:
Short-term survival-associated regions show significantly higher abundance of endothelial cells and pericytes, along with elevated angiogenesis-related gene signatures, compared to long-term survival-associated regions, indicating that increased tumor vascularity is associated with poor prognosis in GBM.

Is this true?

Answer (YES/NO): NO